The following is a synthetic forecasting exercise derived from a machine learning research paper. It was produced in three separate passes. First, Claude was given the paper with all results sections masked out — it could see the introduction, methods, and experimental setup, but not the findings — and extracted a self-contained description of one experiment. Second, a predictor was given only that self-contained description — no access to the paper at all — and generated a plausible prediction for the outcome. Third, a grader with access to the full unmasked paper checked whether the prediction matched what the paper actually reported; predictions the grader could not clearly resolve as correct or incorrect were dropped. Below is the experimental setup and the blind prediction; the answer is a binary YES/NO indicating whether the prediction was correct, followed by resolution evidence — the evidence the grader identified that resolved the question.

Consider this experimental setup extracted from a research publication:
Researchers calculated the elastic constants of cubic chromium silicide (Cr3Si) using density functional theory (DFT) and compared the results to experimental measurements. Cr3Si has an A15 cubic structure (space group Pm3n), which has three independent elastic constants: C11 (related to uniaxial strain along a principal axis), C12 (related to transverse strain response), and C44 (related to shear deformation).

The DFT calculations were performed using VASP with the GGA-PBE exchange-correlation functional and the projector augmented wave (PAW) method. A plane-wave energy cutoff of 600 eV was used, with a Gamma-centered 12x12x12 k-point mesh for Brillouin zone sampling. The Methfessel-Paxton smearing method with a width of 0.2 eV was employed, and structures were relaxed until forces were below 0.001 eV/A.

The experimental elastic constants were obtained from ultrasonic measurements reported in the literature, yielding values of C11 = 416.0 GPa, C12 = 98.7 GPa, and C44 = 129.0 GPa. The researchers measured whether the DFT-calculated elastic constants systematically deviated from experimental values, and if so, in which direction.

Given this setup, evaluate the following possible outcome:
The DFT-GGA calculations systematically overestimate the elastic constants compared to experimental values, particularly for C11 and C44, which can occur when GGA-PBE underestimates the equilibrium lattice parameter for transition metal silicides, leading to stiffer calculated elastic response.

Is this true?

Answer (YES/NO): YES